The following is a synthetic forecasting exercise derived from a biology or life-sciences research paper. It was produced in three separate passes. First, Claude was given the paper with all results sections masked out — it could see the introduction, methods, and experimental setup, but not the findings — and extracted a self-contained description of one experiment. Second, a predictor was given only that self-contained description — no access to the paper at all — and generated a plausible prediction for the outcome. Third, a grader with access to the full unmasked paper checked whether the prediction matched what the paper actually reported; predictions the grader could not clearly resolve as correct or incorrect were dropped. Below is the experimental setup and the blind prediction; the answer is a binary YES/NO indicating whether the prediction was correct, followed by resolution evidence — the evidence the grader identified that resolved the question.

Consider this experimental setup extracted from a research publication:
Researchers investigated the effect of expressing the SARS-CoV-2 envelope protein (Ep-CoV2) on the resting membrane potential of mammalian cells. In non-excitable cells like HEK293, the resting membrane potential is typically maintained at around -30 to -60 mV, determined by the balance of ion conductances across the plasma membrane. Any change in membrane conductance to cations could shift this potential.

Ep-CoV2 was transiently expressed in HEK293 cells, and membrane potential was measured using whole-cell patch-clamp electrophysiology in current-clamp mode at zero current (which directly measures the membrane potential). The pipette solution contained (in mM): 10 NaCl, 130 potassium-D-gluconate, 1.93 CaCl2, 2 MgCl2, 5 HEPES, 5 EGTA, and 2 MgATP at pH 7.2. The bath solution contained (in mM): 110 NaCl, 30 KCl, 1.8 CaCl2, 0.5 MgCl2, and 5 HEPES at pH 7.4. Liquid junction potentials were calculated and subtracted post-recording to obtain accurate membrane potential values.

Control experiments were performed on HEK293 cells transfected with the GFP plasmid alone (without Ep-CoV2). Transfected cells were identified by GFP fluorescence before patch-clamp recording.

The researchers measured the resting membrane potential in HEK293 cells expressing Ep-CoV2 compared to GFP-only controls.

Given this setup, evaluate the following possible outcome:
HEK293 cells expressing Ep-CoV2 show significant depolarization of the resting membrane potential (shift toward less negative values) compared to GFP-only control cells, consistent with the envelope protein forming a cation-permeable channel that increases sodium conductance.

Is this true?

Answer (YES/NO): NO